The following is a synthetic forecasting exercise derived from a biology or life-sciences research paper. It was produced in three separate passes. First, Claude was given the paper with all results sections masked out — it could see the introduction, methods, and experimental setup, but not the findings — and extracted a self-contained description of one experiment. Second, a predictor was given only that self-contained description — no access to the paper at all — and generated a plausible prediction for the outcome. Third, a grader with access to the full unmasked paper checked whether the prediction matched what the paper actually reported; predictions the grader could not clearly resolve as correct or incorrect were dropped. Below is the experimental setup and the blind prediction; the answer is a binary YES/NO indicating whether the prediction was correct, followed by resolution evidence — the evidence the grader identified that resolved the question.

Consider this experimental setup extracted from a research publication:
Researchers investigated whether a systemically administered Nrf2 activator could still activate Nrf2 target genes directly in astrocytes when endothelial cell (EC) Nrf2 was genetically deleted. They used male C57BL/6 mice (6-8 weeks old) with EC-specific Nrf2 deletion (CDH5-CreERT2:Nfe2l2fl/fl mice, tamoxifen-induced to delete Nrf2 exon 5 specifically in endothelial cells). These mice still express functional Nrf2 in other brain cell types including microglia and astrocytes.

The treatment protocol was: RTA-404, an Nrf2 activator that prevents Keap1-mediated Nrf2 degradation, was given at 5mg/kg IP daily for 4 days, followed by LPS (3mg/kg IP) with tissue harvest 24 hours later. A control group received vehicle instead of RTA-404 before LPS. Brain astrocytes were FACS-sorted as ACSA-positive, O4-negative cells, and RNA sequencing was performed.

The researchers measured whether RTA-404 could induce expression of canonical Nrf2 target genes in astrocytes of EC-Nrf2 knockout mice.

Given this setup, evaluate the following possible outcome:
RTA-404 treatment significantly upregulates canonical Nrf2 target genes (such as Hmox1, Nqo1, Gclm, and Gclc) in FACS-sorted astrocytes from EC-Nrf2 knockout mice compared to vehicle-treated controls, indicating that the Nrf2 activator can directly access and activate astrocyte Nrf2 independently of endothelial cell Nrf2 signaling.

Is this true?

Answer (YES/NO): NO